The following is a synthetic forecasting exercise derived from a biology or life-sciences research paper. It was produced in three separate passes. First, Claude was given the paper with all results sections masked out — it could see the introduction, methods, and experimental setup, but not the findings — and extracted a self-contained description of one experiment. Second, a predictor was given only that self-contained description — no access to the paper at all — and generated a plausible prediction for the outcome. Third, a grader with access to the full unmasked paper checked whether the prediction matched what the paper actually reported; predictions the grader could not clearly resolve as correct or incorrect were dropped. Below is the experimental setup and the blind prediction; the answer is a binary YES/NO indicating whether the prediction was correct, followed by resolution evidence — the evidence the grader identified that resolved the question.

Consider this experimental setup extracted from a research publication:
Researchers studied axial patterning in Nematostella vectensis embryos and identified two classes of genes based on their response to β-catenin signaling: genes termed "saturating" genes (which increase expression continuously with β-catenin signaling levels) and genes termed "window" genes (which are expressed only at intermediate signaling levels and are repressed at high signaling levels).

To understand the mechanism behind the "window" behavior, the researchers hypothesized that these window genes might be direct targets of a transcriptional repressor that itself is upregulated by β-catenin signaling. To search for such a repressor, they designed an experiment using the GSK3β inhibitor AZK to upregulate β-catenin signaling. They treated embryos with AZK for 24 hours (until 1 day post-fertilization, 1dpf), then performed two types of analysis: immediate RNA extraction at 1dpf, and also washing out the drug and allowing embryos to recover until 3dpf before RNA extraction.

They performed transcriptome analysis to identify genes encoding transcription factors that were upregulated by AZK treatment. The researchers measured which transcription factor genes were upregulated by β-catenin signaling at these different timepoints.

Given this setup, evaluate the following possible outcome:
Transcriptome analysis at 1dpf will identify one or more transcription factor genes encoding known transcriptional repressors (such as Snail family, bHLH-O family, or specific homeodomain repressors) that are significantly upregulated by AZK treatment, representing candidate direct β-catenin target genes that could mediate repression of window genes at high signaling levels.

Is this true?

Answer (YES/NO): NO